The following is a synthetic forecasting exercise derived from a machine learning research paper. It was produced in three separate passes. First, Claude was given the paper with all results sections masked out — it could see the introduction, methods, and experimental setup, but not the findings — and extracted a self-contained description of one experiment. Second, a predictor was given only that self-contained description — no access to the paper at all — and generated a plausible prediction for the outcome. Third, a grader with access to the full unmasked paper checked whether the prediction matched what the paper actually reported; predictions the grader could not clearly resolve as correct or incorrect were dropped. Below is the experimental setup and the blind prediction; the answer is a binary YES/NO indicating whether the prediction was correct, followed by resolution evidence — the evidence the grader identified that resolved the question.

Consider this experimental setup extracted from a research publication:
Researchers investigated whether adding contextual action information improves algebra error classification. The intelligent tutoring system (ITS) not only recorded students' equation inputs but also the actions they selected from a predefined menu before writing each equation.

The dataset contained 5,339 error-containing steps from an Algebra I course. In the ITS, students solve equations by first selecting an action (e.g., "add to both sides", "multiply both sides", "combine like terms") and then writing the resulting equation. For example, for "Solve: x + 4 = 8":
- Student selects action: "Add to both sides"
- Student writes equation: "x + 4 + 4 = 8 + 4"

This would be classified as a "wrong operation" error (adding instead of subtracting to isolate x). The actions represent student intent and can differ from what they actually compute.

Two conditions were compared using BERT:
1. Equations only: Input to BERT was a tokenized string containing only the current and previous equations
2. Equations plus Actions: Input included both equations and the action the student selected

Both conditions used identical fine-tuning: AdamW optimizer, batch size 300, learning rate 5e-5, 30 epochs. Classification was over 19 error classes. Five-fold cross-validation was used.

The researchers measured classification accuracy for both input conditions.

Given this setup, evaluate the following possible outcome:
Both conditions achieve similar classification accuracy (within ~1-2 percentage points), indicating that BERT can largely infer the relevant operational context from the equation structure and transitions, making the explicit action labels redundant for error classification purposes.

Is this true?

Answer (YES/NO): NO